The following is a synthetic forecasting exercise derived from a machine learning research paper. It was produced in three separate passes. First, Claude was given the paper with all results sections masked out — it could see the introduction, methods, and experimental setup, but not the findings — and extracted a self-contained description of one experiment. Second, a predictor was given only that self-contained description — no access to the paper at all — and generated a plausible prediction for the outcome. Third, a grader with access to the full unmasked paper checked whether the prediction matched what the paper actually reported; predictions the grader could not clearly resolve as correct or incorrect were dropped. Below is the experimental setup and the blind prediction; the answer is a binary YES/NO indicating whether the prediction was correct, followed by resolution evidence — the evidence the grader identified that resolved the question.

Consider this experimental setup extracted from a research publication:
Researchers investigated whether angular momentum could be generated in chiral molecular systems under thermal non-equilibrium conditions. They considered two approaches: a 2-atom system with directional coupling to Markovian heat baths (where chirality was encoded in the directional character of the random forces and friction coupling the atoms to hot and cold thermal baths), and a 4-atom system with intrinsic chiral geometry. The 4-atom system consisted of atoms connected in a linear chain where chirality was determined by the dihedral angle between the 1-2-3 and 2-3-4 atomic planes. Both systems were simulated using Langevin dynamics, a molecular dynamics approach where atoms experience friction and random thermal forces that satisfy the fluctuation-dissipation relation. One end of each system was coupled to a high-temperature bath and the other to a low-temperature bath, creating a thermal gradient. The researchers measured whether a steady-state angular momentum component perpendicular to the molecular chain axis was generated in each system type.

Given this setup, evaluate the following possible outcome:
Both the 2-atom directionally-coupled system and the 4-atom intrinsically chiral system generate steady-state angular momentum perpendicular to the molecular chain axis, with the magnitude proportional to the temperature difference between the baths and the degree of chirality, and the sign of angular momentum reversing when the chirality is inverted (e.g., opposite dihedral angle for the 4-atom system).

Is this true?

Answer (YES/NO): NO